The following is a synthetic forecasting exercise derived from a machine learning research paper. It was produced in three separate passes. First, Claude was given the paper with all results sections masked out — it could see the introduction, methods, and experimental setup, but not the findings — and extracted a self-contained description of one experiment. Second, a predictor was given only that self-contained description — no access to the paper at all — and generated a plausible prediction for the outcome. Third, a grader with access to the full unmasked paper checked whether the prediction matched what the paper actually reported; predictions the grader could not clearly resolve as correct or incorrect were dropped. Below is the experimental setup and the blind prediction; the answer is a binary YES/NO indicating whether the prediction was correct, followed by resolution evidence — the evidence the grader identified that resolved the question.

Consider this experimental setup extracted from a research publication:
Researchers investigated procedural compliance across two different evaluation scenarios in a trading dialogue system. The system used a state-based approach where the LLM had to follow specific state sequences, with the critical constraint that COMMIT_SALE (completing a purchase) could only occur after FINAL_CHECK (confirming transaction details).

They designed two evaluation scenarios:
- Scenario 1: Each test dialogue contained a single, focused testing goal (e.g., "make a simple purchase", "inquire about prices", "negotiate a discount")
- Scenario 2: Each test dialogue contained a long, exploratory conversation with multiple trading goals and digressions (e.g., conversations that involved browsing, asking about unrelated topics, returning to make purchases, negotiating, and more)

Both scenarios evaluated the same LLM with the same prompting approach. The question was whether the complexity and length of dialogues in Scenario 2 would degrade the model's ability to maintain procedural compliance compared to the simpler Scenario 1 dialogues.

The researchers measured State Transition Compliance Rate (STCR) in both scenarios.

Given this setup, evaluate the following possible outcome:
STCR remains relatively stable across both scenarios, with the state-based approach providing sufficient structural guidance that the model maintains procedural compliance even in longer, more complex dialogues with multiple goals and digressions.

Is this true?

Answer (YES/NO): YES